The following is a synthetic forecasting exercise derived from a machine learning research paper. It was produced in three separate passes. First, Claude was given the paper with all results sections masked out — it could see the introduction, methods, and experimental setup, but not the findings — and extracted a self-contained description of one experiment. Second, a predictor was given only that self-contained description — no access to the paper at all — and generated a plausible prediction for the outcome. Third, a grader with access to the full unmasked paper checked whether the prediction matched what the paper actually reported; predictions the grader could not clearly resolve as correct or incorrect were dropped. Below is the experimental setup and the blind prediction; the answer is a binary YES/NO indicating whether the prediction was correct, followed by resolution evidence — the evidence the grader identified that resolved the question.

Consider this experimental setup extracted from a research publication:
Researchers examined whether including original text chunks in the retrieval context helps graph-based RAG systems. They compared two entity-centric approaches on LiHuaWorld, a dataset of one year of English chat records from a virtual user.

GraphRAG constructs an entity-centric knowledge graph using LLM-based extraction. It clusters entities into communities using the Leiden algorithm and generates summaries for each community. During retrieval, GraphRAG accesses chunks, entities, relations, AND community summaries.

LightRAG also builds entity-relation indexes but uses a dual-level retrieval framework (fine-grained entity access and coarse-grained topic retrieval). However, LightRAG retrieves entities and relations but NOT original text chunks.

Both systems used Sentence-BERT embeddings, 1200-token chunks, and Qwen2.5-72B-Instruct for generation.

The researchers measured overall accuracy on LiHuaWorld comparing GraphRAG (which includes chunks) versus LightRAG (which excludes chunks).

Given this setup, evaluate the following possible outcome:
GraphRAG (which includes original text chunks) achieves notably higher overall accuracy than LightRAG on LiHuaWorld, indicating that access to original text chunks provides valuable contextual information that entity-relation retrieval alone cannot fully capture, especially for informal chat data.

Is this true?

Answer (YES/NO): NO